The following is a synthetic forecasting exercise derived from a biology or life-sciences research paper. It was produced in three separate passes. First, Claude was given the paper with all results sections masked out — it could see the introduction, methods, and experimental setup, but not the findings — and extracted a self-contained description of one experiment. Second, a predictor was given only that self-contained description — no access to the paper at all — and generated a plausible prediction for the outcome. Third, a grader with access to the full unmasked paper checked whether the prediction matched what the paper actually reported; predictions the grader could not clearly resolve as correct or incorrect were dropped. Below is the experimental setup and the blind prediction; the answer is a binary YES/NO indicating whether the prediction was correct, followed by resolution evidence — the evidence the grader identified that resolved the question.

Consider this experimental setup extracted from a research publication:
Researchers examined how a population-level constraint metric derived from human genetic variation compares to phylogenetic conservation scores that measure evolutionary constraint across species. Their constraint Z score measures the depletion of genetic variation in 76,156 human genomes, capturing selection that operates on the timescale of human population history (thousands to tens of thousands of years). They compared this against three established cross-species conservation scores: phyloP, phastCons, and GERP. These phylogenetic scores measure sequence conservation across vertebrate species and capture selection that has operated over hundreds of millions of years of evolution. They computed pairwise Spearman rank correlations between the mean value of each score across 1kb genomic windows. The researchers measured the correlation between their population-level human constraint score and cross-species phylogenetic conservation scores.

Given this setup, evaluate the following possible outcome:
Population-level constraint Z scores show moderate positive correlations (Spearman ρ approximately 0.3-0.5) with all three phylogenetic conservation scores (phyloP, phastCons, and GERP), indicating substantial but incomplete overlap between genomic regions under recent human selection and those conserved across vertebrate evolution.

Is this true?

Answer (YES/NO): NO